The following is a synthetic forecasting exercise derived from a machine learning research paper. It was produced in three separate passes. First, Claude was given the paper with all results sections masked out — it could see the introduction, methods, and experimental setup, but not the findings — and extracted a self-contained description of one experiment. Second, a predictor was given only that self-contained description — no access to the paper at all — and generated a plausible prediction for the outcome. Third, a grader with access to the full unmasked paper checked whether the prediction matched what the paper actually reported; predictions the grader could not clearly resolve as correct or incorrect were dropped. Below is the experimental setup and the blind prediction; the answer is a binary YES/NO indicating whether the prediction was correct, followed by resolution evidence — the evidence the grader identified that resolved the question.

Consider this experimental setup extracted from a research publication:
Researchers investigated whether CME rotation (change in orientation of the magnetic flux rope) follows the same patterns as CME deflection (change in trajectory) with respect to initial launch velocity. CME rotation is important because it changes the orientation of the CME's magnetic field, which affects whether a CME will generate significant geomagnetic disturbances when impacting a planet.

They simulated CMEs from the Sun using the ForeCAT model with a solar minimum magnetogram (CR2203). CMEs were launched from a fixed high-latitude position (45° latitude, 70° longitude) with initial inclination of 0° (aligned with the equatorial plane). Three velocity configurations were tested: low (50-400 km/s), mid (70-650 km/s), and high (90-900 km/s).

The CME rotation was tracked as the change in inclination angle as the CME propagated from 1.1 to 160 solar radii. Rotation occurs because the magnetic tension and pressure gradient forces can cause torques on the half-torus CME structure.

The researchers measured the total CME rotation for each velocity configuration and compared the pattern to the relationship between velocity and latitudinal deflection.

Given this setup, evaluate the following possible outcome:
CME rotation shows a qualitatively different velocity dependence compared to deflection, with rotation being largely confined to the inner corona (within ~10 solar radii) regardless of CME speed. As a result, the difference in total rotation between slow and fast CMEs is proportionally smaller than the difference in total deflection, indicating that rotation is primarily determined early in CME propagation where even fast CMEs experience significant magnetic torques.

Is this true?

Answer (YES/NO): NO